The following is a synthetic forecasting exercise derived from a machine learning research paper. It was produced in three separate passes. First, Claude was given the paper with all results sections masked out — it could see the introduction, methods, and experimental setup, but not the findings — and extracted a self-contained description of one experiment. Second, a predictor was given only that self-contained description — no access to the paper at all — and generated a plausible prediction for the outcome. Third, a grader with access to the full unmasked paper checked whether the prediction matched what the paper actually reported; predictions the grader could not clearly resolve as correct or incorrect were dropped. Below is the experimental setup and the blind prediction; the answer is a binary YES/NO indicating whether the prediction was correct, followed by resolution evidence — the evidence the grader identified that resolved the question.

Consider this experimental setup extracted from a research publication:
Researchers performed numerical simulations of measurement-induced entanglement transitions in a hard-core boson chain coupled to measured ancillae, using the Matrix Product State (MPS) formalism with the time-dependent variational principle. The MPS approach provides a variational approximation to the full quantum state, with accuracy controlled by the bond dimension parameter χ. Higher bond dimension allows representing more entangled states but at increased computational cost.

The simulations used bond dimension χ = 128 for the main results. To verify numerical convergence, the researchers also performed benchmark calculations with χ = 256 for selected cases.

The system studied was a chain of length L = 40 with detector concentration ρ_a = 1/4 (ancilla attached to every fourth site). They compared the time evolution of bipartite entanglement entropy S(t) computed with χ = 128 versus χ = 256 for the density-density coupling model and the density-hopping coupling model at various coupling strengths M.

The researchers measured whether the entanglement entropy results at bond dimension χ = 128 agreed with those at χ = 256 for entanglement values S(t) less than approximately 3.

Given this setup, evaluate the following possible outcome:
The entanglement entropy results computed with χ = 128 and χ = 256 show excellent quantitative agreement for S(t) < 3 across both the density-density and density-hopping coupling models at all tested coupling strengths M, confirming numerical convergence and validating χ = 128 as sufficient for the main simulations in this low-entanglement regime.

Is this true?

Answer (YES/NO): YES